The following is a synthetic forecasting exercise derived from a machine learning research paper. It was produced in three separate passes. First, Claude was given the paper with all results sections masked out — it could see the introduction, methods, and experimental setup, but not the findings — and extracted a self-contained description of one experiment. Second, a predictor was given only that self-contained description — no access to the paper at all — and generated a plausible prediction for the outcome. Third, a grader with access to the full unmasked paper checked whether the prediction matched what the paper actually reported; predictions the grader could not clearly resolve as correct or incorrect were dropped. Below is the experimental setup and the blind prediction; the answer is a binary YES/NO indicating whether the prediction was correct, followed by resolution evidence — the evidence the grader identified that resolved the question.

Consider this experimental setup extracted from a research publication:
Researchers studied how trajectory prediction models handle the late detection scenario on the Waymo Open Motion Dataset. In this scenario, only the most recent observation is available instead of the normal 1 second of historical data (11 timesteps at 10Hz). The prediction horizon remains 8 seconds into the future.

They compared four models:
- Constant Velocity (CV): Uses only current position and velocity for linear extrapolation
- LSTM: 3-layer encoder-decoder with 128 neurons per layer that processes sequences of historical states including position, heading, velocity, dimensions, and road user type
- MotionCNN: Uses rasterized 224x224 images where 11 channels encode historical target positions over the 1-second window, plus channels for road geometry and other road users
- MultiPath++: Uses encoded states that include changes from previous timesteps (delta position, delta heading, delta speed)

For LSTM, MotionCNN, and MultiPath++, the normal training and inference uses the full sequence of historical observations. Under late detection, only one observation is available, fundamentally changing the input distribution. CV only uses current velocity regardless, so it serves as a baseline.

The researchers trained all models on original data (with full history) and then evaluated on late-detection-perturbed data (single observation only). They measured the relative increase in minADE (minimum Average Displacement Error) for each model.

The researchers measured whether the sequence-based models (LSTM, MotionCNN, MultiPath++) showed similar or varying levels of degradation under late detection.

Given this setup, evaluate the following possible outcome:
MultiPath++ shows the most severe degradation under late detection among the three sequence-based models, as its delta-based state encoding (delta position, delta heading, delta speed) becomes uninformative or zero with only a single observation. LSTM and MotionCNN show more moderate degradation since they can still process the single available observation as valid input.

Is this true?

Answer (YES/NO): NO